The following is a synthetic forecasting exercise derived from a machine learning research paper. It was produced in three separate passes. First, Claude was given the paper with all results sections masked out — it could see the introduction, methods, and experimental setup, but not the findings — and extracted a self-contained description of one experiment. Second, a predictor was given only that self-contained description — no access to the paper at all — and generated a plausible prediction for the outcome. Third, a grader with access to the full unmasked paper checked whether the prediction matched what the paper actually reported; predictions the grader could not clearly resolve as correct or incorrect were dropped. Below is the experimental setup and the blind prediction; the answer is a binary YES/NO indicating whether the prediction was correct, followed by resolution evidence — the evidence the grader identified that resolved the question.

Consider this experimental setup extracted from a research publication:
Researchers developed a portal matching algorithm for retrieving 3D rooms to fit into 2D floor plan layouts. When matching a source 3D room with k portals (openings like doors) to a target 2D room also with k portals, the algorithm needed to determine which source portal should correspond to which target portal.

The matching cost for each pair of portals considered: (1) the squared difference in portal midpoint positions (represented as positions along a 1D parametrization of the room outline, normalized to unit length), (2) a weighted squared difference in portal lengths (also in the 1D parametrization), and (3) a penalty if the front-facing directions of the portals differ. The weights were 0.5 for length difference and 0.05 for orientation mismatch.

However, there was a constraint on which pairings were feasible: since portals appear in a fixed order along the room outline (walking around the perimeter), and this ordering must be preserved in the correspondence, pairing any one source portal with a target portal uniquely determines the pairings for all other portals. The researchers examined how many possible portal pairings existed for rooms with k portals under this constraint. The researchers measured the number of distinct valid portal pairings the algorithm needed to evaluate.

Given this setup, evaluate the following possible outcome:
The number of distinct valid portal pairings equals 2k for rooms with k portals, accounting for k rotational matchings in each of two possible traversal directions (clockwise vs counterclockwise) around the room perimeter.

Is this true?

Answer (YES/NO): NO